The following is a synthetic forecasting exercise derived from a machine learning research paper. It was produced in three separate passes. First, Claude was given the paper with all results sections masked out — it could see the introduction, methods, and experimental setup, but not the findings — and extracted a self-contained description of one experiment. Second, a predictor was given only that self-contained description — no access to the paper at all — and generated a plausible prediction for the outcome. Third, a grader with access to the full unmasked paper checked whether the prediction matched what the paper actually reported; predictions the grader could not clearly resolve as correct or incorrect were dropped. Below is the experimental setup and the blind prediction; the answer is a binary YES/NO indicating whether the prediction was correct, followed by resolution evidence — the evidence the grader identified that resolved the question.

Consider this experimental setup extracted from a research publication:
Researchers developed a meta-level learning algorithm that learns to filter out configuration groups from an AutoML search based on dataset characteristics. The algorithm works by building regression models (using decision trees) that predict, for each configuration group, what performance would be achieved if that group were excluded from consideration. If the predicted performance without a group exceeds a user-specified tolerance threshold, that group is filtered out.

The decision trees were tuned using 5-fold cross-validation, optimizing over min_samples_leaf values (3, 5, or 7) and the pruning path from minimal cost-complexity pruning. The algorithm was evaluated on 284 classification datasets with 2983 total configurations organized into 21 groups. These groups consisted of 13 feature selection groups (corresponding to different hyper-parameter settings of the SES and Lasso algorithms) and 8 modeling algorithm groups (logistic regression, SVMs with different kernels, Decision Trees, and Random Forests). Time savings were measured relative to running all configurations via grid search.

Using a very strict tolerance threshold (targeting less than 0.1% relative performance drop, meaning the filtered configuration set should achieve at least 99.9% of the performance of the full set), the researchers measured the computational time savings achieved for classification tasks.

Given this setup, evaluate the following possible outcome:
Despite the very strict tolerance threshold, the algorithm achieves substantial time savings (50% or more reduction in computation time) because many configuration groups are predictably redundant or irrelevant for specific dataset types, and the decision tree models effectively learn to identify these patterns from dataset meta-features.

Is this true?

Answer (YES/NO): NO